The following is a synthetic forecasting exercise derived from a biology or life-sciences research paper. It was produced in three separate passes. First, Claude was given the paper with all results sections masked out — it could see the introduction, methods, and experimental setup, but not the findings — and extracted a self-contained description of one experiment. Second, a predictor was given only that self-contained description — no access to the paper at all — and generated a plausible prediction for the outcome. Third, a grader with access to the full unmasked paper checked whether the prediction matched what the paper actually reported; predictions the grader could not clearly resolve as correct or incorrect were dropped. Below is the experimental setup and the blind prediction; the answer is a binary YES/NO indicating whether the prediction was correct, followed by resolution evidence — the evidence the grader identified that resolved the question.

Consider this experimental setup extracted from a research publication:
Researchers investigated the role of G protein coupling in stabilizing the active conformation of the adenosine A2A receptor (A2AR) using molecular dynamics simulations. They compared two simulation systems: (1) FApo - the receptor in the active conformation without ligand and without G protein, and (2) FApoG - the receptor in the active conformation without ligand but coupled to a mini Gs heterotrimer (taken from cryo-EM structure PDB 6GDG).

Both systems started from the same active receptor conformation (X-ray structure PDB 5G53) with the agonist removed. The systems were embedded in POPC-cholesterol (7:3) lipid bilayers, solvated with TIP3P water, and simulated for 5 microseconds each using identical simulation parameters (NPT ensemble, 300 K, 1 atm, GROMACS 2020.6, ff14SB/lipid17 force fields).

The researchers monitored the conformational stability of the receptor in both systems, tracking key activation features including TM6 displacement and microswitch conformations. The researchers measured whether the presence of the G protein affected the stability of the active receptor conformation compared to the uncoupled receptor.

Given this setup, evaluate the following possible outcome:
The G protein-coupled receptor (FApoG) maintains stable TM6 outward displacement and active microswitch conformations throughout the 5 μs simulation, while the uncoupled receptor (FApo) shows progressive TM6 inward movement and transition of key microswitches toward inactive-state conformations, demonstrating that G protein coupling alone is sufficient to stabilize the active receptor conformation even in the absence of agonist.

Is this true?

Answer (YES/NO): NO